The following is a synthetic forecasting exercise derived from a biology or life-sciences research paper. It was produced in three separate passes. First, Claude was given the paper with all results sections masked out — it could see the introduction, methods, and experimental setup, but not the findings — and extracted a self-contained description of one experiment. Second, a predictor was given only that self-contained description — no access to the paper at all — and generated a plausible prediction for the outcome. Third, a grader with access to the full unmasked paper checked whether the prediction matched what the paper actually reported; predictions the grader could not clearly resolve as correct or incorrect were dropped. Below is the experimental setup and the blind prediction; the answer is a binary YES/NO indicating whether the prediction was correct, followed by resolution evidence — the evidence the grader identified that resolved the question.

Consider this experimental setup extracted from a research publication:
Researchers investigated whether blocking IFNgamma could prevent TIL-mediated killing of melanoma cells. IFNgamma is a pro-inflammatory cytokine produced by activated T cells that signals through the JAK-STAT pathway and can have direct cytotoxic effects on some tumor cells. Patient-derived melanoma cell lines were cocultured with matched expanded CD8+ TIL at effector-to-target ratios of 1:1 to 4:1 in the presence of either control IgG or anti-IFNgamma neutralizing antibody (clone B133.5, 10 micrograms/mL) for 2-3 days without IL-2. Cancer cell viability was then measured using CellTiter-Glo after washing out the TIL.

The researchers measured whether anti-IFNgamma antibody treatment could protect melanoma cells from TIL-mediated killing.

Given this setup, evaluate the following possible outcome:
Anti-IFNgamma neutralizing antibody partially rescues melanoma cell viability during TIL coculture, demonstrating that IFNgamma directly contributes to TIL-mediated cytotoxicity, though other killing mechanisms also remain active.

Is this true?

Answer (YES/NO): YES